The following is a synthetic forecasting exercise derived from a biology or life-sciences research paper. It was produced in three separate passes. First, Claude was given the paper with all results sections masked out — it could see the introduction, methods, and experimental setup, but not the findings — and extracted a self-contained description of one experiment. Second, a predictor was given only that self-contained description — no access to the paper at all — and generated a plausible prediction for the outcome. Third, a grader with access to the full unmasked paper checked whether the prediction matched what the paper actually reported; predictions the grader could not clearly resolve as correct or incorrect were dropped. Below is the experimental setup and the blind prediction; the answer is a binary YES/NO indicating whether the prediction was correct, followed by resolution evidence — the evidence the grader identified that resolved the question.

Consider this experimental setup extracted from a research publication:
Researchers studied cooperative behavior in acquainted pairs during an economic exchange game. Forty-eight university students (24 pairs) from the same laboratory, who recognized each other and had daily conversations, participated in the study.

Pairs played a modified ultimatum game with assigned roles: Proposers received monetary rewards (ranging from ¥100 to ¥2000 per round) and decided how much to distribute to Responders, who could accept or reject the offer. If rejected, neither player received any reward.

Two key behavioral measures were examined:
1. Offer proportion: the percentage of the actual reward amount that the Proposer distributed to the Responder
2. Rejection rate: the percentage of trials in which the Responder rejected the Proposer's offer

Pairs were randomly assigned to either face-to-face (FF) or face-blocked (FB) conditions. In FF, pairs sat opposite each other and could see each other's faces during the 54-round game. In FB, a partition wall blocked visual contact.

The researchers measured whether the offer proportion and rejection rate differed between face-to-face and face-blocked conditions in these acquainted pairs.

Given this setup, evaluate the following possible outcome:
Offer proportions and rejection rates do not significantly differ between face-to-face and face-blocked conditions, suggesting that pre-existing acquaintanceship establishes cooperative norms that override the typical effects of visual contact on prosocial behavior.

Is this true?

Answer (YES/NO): NO